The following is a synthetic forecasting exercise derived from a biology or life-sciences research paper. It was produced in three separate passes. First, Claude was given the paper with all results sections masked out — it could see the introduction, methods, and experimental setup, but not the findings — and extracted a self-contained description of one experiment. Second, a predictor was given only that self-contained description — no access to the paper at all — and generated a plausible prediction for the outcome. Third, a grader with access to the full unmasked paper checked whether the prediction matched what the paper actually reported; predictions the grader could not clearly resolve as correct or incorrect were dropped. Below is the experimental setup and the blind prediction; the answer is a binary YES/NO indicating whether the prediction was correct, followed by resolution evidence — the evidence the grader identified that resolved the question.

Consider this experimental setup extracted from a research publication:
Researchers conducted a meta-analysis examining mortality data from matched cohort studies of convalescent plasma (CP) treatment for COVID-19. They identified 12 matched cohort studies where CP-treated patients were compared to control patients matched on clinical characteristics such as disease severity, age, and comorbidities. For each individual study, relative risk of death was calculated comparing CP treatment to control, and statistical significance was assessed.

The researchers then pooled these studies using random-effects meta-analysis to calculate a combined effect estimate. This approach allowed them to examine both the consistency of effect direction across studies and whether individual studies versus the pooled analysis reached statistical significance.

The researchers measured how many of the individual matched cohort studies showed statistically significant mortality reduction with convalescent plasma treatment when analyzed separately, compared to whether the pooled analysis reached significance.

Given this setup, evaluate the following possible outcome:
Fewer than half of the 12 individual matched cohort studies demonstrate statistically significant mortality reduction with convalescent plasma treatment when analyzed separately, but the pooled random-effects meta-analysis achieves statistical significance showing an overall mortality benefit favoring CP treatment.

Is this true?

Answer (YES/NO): YES